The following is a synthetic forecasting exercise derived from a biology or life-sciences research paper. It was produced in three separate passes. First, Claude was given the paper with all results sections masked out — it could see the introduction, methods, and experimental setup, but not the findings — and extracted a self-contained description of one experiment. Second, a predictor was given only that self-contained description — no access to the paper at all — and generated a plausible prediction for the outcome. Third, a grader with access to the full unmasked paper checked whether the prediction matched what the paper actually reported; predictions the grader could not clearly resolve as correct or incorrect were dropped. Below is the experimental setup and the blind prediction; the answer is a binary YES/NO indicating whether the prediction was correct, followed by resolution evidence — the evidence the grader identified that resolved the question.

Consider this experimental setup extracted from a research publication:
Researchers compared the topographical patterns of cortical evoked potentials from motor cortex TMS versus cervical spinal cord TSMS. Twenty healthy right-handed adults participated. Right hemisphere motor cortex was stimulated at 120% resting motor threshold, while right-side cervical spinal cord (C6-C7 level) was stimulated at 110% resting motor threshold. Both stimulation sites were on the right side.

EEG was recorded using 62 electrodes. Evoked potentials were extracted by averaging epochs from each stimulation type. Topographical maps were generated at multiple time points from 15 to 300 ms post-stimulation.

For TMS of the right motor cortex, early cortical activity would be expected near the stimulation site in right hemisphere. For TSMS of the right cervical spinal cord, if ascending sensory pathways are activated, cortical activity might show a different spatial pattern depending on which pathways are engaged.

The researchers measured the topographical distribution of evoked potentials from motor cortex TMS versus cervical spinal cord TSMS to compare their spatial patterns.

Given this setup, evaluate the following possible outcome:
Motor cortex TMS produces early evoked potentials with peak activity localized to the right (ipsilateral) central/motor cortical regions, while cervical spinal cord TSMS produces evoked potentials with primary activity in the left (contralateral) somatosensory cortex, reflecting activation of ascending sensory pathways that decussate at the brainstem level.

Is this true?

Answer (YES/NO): NO